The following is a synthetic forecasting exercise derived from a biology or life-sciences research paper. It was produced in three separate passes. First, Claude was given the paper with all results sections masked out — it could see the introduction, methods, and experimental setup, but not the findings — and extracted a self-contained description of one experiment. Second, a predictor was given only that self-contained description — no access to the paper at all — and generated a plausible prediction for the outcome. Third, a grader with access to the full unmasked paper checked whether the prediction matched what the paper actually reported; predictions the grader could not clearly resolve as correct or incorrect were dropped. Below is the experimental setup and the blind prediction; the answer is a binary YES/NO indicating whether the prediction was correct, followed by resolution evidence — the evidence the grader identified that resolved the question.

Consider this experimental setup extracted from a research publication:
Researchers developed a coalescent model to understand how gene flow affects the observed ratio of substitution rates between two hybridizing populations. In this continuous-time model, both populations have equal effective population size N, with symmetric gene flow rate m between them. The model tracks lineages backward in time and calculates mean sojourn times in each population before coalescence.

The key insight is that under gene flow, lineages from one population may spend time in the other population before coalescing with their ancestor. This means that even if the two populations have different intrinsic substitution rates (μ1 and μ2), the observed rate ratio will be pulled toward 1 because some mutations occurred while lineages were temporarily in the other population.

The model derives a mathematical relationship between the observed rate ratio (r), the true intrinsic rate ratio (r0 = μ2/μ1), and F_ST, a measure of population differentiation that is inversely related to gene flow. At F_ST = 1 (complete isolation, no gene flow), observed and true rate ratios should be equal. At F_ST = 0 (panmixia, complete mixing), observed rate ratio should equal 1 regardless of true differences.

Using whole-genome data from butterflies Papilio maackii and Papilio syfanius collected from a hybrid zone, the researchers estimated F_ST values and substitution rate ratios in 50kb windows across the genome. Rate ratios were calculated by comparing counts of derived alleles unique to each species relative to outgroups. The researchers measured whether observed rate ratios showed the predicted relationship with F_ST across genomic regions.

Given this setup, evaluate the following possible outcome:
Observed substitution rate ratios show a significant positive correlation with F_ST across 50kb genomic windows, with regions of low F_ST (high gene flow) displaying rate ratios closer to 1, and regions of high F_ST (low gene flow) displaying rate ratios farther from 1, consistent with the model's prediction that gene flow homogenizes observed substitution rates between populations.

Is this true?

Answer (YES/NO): YES